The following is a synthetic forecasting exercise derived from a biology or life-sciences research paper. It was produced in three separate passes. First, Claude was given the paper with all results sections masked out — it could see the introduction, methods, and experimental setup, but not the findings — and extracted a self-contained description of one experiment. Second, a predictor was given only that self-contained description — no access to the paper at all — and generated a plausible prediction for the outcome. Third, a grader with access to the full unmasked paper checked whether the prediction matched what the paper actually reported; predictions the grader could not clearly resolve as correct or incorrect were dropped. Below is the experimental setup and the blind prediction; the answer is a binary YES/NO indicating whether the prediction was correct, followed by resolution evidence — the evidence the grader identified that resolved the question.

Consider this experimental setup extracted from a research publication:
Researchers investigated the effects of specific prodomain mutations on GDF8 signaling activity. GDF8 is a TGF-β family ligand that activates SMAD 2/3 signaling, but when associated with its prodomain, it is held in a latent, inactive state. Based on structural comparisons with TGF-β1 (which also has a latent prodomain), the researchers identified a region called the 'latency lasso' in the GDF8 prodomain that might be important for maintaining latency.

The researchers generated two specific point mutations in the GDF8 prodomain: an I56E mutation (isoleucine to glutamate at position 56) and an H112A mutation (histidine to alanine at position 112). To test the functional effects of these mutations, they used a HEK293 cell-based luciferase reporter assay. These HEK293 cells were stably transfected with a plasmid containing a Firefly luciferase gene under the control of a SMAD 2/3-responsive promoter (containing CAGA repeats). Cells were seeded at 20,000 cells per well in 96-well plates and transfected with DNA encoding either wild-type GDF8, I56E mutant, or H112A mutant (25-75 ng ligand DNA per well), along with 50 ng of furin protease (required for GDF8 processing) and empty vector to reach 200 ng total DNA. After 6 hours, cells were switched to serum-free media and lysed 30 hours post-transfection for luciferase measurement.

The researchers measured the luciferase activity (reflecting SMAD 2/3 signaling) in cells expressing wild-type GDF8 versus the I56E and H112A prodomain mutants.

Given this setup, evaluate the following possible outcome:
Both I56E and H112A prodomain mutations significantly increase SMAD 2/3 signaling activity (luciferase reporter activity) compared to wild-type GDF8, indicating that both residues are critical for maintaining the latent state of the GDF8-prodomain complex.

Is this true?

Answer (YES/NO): YES